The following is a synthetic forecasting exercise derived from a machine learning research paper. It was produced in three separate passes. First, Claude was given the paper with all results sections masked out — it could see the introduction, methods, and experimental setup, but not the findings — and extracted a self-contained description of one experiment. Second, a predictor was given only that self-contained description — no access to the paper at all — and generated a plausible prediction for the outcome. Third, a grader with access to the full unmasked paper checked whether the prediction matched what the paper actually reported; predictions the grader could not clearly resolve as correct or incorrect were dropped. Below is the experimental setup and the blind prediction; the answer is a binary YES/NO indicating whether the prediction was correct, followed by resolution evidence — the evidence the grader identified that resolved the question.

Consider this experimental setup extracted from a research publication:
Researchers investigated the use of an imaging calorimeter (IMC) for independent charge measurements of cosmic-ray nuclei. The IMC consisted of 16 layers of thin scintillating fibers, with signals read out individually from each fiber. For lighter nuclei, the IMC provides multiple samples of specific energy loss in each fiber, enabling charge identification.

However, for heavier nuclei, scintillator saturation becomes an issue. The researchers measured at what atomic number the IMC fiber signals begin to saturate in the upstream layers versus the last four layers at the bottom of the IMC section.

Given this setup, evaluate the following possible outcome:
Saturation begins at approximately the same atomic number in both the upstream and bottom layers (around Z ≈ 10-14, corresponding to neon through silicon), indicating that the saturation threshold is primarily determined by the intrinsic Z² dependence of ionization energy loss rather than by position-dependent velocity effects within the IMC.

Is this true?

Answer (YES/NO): NO